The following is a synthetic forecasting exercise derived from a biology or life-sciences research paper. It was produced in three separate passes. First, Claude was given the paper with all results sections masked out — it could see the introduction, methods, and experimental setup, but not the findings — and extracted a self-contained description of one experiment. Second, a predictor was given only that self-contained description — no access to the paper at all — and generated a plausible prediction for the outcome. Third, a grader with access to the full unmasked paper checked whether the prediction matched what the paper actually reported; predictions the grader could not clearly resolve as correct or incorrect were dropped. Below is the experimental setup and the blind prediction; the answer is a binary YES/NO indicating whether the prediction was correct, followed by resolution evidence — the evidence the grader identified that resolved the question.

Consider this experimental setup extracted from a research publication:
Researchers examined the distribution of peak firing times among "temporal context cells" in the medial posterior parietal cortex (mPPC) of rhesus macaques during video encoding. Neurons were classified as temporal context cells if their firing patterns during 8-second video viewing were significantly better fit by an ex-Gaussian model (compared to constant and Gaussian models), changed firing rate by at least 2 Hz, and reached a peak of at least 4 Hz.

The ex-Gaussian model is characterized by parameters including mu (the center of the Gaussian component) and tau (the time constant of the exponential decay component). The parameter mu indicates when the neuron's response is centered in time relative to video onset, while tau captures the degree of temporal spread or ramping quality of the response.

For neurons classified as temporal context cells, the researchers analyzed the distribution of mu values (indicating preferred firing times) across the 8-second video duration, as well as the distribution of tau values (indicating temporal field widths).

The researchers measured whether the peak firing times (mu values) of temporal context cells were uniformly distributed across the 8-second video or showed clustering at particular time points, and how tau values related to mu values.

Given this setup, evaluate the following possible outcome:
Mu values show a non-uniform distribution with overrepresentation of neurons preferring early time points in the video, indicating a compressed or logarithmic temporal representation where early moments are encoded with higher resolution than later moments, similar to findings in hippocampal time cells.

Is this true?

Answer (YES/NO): YES